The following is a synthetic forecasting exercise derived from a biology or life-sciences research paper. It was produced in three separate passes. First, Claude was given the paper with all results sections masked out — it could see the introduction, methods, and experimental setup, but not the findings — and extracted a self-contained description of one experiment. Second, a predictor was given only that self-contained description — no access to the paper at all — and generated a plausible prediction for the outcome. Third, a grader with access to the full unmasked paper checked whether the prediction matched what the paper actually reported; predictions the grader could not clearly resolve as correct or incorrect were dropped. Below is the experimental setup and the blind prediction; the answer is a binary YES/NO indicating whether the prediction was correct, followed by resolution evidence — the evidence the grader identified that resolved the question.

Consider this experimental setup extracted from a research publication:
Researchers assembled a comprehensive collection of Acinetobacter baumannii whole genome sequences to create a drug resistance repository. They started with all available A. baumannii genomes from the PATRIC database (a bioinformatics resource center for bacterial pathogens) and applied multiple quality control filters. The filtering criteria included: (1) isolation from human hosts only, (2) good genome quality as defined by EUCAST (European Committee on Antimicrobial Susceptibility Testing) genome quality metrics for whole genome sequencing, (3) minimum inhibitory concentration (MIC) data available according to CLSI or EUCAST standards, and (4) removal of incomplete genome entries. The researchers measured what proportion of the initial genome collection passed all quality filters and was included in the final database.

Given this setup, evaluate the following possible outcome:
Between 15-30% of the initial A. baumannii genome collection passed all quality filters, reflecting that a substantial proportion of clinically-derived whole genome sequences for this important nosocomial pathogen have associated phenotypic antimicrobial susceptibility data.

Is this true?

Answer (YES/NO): YES